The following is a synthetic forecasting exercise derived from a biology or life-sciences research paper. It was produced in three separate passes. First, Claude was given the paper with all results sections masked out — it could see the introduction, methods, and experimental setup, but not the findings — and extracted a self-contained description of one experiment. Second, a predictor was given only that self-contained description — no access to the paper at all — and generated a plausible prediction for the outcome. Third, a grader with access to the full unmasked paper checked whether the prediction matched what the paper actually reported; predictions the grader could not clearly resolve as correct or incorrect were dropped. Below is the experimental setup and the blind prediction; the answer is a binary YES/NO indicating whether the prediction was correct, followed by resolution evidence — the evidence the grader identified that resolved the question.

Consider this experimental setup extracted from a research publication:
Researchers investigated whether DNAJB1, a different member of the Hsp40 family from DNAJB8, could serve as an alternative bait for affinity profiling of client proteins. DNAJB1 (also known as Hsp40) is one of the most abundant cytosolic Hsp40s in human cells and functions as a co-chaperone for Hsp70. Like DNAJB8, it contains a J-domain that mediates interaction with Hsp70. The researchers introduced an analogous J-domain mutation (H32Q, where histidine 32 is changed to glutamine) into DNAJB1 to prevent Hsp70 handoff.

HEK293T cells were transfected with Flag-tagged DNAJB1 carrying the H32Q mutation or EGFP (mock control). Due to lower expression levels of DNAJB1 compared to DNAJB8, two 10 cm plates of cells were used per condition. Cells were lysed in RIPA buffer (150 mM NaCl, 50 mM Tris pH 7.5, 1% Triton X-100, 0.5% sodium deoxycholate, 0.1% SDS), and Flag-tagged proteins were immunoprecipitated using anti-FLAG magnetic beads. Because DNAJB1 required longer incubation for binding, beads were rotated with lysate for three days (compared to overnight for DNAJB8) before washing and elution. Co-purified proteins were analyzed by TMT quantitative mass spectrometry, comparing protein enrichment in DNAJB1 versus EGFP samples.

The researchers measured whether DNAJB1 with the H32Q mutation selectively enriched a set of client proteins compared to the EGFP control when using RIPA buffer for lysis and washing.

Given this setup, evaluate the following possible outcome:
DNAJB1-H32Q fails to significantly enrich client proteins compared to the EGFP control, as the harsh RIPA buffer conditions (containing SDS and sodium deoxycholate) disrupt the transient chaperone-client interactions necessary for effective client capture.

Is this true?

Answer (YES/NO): NO